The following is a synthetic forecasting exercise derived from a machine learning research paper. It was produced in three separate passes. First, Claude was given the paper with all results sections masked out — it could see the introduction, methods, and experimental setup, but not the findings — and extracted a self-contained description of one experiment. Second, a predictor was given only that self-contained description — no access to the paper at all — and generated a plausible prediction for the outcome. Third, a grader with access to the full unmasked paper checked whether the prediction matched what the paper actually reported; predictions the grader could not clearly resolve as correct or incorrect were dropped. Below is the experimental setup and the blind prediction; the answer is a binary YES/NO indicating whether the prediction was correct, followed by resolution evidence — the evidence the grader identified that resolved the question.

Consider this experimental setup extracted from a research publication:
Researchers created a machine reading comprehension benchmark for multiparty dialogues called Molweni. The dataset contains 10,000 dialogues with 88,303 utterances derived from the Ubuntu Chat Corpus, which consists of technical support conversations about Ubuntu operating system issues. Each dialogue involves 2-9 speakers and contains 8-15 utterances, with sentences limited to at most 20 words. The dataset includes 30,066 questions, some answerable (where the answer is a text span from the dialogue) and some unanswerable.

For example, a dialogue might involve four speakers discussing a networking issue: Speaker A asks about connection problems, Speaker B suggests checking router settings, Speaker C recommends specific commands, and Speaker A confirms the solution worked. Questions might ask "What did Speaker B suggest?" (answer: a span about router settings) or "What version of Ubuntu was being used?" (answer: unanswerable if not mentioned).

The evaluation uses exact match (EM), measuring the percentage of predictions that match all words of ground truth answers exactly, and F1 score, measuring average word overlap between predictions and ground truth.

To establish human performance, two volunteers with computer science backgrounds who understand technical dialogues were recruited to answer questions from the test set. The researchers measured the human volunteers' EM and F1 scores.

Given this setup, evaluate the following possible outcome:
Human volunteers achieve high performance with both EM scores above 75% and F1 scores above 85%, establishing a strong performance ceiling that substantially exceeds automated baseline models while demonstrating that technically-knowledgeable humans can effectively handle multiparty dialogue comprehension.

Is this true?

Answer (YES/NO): NO